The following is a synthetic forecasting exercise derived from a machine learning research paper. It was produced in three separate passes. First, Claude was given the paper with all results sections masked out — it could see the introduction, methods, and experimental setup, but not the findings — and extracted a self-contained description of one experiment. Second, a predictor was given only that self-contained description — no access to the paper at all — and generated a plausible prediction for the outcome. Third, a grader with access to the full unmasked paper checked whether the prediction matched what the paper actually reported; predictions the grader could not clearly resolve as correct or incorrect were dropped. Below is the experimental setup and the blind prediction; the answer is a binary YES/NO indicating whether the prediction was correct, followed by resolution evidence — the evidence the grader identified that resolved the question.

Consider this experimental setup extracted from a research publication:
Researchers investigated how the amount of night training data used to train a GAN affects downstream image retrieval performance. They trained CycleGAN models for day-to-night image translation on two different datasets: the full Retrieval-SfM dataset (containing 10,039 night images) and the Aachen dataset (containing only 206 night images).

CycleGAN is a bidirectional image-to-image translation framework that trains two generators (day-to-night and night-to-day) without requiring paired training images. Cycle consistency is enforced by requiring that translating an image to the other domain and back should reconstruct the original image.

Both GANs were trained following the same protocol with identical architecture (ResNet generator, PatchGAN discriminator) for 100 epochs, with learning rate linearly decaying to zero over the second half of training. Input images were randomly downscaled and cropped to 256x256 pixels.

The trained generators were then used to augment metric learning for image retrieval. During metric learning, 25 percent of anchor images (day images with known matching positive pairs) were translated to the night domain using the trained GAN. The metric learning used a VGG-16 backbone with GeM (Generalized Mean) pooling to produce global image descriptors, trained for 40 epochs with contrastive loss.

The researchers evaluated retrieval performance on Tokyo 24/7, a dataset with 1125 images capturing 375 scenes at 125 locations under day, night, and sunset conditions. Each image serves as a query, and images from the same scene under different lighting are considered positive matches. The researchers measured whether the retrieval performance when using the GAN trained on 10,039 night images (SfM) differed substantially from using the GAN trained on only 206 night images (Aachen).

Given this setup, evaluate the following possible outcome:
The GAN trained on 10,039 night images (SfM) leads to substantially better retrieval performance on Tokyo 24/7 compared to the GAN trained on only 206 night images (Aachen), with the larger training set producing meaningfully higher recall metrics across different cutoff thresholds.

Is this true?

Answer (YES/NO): NO